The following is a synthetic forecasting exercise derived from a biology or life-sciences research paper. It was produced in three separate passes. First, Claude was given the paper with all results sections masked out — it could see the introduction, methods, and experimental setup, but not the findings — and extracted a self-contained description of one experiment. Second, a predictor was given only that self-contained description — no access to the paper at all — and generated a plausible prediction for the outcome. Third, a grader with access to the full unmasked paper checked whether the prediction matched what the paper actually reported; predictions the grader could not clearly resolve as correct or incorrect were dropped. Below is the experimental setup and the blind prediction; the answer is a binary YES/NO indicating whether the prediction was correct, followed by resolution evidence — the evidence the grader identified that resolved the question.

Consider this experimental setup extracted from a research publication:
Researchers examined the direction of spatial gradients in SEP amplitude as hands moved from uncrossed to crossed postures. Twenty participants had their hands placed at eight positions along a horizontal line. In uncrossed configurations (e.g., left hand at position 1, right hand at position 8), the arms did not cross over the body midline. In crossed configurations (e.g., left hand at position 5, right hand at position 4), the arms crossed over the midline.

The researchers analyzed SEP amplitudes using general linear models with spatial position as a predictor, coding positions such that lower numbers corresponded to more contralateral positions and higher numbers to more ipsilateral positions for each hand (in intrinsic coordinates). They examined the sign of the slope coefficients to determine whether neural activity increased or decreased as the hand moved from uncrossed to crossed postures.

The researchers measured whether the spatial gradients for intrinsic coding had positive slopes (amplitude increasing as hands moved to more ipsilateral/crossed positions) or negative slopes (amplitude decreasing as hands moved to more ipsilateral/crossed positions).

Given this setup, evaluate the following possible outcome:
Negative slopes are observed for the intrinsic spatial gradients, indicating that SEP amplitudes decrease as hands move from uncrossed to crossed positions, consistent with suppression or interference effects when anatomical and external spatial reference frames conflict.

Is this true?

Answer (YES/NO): YES